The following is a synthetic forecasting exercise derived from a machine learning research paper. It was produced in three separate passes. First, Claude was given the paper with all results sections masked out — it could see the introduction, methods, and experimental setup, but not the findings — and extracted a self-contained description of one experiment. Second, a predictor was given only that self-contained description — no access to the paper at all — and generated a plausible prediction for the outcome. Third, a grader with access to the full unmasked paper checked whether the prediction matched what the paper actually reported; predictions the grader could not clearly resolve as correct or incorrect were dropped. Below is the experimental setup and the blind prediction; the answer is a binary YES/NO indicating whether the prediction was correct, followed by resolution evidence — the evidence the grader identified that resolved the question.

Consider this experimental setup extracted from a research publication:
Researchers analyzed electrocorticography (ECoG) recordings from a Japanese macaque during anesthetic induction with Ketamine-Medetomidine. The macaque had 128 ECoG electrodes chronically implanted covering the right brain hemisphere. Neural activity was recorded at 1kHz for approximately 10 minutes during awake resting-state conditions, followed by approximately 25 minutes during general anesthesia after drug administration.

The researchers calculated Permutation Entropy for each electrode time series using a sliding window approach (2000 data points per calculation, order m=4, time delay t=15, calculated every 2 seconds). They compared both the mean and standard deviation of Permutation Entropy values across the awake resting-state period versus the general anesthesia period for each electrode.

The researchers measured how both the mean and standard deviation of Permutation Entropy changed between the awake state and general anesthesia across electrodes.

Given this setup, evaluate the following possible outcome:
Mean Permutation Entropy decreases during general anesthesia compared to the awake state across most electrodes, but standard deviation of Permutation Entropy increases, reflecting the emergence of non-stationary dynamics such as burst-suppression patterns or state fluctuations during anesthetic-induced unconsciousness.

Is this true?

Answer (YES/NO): YES